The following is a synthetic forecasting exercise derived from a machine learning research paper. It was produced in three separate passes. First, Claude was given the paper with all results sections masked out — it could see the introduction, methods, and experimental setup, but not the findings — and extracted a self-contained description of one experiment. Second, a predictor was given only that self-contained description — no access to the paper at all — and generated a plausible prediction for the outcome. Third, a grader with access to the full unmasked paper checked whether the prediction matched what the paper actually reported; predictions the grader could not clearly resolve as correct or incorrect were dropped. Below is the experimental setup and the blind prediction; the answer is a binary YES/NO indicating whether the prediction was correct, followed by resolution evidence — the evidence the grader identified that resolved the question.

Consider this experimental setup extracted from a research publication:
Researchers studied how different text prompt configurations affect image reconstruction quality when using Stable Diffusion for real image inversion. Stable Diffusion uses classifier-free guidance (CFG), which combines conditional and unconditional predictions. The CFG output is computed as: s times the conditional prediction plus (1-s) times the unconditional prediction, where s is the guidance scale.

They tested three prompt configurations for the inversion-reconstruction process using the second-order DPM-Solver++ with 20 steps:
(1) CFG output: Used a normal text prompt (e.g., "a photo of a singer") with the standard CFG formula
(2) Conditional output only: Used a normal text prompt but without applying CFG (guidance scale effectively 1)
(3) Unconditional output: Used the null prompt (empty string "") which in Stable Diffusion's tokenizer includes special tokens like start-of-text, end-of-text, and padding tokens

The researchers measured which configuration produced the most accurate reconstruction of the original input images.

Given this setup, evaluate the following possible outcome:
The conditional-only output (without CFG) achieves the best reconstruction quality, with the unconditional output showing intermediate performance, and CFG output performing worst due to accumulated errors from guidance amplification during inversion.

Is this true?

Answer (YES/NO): NO